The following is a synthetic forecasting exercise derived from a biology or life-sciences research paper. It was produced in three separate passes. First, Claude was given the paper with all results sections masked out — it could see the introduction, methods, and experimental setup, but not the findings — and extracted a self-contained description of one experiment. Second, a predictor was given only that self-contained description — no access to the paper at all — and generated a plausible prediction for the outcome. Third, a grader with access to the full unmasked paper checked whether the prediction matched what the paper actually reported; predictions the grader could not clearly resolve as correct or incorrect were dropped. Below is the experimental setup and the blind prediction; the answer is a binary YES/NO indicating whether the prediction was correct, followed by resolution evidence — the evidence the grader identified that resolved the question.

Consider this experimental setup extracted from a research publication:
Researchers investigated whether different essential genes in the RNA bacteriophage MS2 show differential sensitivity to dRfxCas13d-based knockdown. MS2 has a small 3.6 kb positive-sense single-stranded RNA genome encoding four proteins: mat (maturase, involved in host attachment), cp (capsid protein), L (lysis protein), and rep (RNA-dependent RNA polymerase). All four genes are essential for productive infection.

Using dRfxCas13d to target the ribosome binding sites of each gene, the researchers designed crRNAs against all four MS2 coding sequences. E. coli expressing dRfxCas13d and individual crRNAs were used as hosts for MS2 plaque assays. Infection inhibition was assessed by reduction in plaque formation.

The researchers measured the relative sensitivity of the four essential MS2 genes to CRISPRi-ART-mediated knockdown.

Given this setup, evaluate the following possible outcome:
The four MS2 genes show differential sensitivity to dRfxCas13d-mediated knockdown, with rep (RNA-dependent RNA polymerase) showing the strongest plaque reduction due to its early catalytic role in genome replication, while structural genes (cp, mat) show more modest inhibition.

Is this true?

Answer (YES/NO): NO